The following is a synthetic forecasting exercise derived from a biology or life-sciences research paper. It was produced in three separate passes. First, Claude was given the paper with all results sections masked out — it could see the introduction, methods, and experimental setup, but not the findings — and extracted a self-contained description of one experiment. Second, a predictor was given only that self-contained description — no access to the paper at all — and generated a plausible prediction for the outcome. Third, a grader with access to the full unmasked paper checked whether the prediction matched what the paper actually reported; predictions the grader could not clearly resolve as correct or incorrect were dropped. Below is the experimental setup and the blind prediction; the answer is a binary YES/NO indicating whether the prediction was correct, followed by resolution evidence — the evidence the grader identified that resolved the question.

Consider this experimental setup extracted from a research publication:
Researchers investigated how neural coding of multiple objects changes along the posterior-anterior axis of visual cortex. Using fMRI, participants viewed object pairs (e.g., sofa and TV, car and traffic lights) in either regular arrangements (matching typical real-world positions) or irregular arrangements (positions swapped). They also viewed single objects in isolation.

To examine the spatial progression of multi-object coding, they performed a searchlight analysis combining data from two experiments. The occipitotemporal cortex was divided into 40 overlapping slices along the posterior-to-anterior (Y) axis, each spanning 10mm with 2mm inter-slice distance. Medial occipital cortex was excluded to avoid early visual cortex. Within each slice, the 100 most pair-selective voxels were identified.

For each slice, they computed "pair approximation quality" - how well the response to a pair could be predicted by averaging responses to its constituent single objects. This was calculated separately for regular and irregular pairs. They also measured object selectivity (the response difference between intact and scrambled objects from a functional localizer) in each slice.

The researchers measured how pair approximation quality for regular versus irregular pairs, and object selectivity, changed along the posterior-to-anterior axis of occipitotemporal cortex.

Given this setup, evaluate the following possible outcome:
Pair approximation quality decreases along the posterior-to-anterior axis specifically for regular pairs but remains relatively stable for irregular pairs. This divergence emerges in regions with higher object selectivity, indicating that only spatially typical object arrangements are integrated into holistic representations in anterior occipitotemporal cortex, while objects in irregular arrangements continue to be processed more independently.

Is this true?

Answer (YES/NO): NO